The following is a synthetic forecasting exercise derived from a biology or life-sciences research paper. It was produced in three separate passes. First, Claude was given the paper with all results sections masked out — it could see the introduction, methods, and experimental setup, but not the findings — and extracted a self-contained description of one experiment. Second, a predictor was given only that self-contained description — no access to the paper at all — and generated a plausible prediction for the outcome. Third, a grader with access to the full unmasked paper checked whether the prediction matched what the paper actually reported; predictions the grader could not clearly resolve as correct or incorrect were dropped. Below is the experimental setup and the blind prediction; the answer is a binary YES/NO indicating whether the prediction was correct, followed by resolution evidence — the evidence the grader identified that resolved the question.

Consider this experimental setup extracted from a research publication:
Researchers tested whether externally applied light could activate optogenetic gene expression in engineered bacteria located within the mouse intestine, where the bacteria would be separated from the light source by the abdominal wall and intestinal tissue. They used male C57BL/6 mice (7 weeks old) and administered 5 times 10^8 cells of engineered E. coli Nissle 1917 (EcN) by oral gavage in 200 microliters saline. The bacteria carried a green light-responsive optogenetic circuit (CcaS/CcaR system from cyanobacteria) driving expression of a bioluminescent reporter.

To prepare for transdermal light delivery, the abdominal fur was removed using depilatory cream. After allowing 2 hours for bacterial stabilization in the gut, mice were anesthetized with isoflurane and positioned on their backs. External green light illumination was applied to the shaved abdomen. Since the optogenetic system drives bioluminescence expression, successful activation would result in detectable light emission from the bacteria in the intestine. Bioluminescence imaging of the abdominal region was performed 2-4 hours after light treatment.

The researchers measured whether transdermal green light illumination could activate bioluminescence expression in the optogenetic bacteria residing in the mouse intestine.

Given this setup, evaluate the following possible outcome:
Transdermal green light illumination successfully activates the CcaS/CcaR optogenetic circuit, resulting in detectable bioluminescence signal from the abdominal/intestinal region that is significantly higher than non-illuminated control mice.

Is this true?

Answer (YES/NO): YES